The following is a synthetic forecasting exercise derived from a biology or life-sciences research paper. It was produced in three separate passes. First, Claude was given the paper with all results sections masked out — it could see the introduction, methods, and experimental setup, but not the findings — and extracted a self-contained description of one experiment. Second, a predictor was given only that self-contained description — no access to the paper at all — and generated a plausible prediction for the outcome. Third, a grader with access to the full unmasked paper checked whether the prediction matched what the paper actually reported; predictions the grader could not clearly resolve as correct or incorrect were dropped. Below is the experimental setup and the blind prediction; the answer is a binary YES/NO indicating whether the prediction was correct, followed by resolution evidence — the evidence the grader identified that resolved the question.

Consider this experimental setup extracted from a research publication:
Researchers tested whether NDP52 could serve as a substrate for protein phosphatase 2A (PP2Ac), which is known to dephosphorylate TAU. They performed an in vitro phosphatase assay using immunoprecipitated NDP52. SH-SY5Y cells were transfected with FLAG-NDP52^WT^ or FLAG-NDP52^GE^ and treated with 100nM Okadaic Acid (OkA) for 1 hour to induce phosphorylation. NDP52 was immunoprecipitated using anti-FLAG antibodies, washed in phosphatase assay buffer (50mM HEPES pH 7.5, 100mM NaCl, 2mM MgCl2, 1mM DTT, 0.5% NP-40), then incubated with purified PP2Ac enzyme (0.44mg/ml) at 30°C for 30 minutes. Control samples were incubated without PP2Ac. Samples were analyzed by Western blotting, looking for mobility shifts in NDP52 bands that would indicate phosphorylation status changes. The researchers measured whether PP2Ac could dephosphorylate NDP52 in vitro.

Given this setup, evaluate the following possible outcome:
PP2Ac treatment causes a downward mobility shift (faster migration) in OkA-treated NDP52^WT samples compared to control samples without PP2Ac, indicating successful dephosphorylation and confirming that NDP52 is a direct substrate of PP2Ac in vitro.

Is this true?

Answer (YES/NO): YES